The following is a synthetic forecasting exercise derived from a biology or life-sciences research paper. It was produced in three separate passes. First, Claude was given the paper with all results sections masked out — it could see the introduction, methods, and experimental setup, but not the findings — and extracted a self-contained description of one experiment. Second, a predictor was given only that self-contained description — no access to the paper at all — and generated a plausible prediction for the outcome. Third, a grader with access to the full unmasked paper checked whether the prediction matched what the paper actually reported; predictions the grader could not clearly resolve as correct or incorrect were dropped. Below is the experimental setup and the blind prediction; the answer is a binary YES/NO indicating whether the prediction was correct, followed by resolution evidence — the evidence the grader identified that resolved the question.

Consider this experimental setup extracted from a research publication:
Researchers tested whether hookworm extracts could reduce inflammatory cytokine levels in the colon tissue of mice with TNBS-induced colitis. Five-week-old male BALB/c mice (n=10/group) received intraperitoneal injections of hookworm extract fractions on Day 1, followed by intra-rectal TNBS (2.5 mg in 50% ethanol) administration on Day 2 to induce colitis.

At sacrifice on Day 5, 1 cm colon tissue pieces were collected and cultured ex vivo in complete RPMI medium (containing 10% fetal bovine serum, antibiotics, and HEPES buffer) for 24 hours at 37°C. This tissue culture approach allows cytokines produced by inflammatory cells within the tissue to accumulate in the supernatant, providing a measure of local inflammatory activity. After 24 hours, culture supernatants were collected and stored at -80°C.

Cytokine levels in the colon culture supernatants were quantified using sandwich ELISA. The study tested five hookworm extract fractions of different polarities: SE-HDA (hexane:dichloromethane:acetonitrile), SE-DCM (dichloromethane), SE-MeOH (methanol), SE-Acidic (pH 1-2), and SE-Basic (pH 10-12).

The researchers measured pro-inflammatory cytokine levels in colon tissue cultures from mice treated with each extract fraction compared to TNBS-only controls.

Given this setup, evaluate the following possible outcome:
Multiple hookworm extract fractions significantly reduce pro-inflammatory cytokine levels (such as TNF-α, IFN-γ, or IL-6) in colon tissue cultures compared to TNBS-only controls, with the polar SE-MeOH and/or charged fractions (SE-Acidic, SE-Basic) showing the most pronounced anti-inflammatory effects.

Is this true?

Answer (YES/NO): NO